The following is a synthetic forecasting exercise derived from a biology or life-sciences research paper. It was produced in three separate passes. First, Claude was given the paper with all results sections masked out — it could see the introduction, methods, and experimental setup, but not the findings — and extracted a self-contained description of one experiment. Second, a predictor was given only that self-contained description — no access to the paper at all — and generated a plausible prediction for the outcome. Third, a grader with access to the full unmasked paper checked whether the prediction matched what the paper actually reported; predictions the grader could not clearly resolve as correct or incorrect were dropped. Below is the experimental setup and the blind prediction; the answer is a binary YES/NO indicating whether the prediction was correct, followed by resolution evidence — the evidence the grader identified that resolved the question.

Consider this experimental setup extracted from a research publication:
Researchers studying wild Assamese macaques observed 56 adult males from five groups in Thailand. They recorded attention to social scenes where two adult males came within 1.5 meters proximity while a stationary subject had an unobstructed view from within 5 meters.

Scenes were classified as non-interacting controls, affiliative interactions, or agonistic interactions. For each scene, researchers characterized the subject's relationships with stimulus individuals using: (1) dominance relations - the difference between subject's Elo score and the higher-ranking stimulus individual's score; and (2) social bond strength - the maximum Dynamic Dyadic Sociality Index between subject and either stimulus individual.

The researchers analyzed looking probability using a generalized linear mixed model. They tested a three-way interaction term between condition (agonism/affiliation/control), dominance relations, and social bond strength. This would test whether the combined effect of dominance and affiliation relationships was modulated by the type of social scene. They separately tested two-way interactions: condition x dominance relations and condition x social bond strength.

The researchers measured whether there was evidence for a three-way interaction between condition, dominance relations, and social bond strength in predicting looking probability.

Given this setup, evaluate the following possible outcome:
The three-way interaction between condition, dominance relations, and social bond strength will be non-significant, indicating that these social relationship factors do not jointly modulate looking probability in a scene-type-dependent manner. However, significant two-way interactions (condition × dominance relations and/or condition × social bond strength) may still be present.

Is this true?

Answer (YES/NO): YES